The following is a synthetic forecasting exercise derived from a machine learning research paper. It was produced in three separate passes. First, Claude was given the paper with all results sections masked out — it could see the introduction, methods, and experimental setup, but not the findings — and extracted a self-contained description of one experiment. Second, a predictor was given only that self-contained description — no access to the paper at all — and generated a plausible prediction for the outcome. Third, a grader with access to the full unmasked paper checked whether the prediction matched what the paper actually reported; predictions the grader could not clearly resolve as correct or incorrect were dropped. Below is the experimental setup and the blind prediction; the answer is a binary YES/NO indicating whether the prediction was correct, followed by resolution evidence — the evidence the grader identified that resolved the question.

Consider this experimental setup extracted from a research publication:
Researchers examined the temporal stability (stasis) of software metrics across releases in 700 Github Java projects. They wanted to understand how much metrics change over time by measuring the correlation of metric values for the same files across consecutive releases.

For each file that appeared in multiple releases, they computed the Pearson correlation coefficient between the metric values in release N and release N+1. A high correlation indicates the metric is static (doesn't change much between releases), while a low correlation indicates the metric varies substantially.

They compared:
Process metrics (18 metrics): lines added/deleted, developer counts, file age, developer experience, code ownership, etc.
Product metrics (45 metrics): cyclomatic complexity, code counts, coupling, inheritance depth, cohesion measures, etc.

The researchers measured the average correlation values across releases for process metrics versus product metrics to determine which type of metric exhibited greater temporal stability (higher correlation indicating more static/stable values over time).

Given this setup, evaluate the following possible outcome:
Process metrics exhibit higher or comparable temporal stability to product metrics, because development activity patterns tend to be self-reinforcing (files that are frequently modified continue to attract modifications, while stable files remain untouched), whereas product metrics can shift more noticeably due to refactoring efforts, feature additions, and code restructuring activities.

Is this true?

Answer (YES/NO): NO